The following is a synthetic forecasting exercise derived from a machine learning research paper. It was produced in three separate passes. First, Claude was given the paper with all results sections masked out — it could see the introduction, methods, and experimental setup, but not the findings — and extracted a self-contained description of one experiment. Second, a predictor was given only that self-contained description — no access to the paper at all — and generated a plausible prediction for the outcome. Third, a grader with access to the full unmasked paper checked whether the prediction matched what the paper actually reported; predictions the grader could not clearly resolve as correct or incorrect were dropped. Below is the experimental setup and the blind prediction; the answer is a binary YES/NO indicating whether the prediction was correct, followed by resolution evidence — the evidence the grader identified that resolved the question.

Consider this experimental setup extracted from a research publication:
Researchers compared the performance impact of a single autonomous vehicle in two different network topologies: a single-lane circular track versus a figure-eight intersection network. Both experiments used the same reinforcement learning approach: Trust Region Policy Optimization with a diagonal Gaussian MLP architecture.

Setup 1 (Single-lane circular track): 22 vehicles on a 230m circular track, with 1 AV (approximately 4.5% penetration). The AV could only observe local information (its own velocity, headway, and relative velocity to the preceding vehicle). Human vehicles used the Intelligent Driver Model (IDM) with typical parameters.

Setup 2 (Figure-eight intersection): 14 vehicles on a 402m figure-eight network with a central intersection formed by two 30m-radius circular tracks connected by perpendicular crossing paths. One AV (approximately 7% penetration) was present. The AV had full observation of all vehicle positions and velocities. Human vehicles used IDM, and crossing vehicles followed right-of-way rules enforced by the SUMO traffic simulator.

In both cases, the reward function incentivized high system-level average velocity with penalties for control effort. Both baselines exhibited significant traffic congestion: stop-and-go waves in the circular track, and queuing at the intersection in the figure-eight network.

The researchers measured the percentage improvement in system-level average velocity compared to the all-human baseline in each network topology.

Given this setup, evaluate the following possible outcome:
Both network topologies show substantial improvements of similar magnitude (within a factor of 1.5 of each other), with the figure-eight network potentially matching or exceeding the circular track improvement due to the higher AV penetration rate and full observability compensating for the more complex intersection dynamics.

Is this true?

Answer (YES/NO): YES